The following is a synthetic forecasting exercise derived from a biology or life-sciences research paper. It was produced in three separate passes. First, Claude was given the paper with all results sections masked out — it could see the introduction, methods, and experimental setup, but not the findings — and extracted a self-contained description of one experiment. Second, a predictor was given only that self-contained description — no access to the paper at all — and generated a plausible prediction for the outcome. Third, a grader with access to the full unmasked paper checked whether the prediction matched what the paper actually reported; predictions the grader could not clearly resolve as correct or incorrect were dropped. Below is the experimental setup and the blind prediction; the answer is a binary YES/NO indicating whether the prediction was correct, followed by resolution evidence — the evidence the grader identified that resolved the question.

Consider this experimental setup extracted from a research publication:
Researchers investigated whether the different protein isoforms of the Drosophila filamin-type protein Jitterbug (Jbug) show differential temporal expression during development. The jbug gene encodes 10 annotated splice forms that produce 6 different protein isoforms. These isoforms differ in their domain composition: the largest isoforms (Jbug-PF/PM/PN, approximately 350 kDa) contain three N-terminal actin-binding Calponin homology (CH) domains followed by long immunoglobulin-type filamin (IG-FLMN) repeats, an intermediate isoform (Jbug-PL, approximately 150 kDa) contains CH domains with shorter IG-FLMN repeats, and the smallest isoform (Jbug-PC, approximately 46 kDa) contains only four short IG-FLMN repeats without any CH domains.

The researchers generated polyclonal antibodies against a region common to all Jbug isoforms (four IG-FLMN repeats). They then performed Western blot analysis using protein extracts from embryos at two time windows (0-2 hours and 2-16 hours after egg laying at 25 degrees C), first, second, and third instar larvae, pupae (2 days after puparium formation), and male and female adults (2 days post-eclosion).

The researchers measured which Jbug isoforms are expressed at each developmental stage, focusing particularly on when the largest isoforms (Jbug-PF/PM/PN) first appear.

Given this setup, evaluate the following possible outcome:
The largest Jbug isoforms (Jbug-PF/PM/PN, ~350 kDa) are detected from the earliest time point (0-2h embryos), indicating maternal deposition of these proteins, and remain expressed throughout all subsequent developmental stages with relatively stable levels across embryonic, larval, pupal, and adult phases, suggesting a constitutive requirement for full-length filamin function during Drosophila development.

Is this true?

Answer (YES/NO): YES